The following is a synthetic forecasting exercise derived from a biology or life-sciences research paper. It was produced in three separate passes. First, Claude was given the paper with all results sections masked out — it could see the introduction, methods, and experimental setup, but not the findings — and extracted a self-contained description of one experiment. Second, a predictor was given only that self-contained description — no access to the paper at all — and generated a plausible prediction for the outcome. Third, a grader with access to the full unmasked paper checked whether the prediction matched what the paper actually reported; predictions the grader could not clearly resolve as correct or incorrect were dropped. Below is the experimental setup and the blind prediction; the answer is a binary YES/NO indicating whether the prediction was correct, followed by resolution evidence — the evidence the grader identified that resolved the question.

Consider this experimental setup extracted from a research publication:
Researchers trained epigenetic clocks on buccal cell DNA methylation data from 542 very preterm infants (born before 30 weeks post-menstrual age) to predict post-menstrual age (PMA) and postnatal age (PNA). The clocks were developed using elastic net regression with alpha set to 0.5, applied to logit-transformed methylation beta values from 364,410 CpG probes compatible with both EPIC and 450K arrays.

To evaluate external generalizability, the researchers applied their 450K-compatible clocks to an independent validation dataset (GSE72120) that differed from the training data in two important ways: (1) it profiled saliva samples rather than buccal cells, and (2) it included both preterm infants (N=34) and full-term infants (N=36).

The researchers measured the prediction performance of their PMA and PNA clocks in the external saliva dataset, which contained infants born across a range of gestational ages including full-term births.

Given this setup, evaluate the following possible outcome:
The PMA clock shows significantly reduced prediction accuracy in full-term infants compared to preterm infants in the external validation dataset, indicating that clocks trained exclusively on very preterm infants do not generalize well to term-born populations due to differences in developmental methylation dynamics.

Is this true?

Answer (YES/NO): NO